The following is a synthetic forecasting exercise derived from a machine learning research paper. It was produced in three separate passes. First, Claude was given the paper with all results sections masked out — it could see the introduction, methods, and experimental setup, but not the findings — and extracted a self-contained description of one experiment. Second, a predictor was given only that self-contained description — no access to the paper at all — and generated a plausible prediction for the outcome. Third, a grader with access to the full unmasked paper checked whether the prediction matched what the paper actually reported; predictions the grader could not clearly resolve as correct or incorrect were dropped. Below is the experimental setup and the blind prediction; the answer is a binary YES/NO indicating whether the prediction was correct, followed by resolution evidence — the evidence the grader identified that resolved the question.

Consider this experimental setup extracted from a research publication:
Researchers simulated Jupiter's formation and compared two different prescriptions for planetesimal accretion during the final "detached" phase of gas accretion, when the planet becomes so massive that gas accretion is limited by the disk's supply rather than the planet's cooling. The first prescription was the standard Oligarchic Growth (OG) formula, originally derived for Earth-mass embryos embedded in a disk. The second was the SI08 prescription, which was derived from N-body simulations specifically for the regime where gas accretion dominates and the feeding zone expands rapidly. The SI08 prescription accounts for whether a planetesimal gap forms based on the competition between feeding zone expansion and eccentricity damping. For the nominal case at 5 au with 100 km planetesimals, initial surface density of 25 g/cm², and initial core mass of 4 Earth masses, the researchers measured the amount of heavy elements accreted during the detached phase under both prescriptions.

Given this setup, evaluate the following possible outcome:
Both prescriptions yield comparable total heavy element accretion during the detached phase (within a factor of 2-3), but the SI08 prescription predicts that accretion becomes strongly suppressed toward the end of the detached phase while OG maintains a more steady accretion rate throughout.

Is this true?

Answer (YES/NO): NO